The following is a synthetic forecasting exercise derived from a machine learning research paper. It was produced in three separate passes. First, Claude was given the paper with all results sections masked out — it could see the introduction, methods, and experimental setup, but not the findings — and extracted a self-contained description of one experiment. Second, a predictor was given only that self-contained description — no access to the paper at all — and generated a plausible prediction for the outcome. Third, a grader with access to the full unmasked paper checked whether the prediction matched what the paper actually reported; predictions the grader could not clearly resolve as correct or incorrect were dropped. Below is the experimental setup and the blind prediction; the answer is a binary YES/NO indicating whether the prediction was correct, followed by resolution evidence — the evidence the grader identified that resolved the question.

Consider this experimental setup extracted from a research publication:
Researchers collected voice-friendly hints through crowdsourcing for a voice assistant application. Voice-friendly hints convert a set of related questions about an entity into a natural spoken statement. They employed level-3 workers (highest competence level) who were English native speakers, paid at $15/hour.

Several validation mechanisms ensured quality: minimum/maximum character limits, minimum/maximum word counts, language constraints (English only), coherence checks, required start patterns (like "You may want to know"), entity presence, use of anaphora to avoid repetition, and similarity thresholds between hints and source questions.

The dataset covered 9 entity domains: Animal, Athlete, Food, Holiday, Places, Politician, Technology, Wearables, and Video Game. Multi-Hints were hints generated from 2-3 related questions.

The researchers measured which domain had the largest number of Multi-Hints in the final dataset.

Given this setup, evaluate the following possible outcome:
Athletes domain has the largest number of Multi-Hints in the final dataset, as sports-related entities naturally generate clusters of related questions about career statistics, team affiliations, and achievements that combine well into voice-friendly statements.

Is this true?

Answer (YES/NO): NO